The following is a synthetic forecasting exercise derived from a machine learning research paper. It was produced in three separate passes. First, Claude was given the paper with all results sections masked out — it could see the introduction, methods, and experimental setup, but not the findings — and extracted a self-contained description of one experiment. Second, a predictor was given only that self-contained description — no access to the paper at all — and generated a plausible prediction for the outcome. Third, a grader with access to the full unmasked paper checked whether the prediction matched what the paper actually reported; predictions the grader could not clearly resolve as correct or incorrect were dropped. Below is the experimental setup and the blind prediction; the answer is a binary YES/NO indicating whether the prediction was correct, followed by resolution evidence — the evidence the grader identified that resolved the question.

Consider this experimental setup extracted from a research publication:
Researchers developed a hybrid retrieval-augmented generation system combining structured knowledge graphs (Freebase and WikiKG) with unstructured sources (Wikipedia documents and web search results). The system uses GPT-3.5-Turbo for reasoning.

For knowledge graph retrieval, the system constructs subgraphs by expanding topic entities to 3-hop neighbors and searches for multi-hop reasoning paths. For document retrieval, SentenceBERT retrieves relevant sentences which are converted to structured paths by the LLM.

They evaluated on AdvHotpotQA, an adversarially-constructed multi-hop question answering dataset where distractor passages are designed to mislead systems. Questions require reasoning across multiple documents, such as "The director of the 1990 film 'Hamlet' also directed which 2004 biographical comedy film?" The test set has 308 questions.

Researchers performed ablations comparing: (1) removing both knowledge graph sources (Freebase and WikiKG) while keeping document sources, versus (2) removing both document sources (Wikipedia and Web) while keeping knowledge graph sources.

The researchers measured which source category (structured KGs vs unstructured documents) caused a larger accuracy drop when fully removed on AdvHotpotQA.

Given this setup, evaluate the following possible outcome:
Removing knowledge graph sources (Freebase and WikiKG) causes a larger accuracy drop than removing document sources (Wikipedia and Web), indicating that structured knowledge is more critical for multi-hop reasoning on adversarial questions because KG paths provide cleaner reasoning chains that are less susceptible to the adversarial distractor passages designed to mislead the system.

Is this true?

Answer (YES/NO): NO